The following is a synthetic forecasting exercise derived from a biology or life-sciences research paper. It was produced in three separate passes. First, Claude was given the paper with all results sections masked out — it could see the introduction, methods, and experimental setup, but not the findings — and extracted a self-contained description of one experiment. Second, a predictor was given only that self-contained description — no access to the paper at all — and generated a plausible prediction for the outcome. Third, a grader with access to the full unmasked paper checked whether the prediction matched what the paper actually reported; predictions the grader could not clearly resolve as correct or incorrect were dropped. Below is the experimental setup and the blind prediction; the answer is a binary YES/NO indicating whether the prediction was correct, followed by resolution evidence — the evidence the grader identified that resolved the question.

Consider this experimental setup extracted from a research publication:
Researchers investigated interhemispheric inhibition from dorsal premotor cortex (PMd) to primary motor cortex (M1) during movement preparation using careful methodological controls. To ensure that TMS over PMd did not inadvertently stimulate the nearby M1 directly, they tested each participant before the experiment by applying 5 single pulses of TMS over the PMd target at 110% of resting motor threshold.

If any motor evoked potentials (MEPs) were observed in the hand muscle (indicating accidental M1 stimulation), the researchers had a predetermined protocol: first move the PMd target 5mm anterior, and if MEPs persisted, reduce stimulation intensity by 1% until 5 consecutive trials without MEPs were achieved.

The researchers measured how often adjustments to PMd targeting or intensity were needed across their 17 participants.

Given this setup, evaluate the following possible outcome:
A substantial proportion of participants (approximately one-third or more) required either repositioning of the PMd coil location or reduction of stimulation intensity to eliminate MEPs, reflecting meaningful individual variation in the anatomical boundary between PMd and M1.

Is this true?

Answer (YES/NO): NO